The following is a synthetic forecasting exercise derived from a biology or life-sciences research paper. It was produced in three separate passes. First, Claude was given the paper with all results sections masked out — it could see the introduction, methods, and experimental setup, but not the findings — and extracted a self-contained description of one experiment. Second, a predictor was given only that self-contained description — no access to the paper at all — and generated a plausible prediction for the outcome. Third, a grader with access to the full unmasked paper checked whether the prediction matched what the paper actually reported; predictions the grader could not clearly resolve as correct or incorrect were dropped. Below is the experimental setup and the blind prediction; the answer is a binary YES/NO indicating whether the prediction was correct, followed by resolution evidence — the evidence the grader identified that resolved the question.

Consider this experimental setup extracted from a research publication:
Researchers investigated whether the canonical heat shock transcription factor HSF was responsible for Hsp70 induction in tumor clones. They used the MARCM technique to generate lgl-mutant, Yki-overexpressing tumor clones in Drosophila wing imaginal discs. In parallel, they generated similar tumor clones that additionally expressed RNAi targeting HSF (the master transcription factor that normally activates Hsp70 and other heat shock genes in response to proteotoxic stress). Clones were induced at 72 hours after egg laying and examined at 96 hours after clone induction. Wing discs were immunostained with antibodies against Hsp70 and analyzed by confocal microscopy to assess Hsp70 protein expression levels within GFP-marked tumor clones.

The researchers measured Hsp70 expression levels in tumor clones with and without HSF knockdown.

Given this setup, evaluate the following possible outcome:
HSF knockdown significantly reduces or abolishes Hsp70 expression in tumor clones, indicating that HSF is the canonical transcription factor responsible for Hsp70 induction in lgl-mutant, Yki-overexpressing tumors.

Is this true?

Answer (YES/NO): NO